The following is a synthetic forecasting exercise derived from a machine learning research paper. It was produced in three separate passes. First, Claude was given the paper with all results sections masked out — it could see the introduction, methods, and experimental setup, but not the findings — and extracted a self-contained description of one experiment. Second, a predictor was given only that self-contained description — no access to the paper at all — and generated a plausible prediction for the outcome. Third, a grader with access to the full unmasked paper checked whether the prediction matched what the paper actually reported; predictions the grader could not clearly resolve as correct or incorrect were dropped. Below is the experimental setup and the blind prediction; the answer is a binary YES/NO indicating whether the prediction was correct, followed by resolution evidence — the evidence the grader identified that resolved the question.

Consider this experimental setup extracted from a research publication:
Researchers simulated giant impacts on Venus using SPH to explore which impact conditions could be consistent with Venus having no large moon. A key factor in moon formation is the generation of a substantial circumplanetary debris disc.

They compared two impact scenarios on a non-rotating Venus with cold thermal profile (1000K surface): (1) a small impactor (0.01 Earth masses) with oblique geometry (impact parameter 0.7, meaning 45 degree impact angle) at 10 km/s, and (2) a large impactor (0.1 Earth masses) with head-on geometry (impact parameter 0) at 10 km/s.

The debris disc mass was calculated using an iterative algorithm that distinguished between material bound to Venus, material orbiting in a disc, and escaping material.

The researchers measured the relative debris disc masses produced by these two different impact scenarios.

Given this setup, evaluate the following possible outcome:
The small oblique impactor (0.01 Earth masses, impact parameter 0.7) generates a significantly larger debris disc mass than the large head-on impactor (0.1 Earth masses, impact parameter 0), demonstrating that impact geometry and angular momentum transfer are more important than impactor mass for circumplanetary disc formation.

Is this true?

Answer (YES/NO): NO